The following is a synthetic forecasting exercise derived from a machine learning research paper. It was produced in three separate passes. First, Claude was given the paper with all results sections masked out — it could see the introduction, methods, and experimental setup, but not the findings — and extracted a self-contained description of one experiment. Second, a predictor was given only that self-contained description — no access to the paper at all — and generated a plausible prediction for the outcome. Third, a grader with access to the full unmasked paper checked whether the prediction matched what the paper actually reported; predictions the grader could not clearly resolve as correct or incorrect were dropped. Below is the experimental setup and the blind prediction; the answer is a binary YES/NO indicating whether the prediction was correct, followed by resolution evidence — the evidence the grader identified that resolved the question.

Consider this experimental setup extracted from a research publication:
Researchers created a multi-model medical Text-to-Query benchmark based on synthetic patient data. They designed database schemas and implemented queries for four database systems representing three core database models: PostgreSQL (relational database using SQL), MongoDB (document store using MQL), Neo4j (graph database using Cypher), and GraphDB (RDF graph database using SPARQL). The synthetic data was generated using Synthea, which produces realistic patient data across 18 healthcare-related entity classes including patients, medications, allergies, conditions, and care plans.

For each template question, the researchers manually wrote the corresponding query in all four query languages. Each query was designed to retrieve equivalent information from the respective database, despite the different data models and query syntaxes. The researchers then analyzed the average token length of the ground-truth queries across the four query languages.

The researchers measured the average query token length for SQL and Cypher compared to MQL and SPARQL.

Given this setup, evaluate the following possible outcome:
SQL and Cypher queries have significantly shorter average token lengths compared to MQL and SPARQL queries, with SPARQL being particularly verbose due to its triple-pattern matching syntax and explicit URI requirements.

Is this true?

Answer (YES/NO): YES